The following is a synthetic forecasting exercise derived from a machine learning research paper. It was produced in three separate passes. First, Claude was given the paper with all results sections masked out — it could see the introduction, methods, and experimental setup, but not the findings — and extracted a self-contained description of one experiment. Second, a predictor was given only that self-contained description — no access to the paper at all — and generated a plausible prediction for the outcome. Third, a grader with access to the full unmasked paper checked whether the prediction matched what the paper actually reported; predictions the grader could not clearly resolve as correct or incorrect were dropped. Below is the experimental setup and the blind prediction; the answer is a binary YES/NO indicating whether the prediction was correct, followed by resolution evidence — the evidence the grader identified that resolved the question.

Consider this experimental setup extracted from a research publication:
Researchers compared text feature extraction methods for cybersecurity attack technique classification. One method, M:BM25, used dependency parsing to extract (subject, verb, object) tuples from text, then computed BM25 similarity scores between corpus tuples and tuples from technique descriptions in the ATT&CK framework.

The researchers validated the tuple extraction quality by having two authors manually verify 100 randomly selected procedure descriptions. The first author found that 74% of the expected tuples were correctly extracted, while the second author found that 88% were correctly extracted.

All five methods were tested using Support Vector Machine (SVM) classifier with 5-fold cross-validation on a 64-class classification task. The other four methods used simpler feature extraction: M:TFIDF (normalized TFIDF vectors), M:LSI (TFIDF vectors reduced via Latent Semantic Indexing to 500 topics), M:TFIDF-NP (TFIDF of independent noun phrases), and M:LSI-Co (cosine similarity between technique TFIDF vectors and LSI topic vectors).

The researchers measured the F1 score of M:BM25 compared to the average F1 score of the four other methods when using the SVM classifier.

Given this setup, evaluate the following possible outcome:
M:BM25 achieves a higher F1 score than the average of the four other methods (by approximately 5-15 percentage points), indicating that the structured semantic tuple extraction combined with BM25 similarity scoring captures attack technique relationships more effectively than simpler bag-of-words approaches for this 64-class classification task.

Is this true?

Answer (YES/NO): NO